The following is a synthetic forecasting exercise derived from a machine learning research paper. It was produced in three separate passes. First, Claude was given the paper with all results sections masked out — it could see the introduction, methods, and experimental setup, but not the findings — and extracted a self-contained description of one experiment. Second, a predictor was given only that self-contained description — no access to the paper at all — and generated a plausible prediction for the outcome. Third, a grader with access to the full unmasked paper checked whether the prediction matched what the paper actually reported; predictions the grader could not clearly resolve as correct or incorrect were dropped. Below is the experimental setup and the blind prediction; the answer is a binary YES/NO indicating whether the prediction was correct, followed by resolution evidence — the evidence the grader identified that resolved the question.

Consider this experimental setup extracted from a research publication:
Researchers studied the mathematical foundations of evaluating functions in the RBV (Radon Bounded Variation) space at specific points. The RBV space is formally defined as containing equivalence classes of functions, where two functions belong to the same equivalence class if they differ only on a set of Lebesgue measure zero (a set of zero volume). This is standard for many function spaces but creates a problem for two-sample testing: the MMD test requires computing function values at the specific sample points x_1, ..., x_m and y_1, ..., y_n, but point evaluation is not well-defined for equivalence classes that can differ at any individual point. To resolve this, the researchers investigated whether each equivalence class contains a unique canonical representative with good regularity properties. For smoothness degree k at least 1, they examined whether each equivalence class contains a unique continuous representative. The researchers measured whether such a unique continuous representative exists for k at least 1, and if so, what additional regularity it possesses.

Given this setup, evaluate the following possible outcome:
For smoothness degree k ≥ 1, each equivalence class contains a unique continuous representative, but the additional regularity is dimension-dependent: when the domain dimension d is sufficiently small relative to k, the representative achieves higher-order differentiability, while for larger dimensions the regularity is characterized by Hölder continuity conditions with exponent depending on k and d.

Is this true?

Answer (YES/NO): NO